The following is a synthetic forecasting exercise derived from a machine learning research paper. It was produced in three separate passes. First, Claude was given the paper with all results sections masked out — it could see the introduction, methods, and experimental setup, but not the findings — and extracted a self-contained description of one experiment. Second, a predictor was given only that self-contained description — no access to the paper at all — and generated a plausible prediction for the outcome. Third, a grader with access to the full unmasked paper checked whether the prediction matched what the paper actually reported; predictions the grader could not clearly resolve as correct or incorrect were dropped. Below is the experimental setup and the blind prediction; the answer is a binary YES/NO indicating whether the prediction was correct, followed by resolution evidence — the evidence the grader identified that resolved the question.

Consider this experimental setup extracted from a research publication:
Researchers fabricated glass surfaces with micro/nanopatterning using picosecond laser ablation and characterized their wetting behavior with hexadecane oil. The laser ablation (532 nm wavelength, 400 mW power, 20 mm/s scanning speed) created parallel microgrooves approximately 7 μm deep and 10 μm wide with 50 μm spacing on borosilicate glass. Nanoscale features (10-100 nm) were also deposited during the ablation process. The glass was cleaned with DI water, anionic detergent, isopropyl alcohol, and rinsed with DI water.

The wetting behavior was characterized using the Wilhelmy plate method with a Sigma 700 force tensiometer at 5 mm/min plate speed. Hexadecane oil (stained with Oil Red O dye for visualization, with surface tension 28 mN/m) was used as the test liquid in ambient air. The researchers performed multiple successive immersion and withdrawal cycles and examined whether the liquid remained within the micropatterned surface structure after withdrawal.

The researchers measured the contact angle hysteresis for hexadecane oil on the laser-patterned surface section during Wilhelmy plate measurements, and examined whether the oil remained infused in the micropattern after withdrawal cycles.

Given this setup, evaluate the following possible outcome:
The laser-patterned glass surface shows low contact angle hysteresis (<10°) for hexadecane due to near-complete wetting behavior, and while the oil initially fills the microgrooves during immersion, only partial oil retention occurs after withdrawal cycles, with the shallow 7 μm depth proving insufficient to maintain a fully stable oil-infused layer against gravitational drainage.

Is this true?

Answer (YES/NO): NO